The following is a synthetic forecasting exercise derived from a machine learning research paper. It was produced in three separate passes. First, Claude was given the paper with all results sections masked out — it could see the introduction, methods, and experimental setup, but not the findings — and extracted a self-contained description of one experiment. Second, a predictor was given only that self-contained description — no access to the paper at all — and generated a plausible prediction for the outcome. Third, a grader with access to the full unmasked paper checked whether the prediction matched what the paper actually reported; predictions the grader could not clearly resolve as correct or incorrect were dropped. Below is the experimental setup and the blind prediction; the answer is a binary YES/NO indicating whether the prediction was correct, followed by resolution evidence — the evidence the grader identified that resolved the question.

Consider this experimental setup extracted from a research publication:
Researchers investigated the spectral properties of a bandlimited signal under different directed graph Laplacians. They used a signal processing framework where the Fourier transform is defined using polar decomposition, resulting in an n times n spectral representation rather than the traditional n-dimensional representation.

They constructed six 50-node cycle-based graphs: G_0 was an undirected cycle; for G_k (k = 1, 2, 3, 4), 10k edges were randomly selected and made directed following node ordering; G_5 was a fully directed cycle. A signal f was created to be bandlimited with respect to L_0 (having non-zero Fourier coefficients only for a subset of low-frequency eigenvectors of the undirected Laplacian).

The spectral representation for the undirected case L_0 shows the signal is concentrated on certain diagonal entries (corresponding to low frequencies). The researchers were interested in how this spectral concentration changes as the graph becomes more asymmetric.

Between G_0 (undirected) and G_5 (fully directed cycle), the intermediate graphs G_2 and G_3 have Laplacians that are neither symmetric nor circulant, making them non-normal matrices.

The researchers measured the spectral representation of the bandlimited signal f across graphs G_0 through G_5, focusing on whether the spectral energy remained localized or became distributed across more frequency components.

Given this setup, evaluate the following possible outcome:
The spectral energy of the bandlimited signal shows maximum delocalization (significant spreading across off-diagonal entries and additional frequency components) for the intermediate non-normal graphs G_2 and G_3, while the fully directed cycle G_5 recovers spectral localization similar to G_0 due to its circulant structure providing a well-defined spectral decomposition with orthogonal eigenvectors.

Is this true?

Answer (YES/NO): NO